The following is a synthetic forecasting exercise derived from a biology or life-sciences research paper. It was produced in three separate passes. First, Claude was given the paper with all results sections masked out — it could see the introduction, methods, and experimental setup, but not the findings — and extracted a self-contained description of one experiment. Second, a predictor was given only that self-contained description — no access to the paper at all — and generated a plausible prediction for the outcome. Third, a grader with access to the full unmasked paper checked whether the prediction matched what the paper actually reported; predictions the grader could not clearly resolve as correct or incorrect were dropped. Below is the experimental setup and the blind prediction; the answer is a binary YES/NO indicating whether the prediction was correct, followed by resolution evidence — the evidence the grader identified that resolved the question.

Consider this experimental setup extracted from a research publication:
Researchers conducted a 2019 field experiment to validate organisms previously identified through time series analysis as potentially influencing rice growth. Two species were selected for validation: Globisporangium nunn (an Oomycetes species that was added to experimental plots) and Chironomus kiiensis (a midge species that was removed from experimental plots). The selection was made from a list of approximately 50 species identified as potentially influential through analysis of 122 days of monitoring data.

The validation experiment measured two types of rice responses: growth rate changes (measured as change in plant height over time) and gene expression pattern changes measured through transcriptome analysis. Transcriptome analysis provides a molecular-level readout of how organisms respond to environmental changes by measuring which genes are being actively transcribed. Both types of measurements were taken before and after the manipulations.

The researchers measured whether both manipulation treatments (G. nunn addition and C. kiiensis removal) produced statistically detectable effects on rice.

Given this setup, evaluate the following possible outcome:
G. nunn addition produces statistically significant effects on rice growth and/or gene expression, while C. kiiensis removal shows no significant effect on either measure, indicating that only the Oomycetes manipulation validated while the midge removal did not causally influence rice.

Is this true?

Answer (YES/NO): NO